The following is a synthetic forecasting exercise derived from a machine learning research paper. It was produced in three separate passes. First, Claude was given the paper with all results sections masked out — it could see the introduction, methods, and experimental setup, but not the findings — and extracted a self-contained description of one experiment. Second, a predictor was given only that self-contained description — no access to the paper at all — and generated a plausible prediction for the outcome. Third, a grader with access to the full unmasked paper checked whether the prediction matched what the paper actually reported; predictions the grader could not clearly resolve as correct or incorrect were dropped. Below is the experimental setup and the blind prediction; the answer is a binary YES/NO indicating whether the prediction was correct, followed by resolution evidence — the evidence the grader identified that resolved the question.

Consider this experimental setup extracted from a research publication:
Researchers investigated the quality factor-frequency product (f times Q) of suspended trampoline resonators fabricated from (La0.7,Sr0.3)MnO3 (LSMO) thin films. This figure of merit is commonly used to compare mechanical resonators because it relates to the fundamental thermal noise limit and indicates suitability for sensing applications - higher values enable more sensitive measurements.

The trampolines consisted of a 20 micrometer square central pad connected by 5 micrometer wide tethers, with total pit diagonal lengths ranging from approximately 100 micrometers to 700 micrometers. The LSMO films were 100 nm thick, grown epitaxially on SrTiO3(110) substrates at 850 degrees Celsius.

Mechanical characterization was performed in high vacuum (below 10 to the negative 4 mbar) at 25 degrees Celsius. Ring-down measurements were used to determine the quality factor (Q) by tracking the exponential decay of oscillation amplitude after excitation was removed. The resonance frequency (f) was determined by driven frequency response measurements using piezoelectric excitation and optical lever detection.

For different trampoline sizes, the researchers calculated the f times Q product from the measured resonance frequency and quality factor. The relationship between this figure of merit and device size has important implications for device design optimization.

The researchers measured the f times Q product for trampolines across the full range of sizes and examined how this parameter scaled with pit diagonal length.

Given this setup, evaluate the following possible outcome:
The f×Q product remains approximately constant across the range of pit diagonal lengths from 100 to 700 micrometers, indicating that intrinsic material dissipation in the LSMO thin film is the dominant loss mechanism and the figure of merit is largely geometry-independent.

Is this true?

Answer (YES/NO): NO